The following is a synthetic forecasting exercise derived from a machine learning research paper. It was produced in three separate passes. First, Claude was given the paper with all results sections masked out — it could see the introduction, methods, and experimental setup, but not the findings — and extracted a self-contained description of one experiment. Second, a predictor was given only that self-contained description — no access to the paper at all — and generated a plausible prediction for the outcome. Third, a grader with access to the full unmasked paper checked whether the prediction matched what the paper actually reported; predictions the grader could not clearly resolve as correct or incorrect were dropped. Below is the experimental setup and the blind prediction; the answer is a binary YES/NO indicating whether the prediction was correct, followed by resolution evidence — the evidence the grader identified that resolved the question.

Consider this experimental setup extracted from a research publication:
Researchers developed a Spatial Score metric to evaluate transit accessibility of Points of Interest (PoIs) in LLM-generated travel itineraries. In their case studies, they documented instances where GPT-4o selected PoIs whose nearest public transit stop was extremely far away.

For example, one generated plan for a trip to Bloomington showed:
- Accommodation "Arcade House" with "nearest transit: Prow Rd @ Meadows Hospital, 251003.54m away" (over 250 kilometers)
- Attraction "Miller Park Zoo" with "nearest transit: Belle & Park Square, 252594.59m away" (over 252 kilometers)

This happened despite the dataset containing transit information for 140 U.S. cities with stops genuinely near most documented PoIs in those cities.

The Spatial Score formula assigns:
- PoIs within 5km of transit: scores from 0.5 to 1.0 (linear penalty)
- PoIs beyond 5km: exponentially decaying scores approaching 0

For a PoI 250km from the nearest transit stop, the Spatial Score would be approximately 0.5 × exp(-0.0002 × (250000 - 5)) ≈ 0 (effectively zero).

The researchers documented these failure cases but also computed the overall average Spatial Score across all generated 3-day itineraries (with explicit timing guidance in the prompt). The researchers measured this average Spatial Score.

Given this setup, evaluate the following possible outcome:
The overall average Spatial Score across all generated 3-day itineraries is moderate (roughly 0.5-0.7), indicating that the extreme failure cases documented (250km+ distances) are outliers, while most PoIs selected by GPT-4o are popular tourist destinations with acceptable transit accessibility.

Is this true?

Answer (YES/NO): NO